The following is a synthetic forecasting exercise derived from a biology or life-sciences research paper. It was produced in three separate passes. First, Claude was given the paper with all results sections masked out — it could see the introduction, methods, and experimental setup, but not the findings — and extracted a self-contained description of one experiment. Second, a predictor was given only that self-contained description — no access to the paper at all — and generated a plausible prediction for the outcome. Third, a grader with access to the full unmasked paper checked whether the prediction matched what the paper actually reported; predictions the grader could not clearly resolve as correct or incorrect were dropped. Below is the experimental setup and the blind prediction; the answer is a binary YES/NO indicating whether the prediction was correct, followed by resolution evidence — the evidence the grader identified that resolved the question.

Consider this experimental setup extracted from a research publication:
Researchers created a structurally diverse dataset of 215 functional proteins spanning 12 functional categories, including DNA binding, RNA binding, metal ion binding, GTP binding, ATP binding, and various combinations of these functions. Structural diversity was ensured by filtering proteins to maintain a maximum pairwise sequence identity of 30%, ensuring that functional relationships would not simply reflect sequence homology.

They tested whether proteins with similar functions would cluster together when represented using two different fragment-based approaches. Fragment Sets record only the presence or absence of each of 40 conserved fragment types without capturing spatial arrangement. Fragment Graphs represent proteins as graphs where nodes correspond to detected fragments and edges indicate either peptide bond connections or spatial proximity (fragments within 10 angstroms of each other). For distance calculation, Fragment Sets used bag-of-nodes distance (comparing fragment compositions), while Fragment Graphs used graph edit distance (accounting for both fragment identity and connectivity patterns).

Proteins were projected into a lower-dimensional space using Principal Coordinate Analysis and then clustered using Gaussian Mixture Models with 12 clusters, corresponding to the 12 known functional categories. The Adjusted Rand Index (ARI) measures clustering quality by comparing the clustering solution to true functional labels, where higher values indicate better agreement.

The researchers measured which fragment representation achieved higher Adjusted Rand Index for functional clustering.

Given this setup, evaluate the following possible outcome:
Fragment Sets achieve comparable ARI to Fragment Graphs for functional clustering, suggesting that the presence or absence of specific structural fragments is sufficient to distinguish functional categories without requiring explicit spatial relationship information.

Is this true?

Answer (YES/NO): NO